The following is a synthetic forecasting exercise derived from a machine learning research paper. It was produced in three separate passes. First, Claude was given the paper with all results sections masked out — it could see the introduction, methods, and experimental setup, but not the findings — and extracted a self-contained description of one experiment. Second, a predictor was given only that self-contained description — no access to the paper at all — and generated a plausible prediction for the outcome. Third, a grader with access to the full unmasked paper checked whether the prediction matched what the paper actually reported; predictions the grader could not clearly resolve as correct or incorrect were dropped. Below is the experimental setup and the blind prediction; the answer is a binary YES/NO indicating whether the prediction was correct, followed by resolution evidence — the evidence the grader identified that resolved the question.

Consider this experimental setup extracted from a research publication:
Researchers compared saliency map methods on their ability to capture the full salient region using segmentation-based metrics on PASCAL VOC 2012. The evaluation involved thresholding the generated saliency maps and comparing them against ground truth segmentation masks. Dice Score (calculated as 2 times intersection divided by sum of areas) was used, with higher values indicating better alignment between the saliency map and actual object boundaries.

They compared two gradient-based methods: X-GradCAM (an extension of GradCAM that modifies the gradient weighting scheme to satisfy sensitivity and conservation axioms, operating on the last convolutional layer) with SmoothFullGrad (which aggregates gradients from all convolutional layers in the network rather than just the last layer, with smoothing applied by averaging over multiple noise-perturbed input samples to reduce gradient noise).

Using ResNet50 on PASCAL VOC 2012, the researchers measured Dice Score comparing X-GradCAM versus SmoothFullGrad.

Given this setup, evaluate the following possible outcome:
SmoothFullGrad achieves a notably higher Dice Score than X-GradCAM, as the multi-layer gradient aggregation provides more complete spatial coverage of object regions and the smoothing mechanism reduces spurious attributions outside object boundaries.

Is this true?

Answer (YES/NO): YES